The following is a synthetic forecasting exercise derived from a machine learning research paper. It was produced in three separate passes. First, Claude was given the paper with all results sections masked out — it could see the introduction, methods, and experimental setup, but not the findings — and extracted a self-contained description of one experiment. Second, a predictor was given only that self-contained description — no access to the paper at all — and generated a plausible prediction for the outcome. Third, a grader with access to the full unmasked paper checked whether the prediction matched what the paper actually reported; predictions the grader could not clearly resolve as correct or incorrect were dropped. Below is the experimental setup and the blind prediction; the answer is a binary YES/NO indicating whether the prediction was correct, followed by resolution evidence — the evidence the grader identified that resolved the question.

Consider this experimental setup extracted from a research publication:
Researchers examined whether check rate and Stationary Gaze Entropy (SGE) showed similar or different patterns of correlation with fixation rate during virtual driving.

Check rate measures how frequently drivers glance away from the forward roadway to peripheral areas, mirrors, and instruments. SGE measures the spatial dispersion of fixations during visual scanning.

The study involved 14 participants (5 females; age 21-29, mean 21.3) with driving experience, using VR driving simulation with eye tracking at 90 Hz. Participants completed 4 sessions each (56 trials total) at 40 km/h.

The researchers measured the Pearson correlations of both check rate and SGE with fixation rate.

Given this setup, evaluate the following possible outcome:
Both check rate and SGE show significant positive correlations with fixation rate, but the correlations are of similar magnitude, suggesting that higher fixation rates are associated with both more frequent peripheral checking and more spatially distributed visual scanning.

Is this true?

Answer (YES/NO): NO